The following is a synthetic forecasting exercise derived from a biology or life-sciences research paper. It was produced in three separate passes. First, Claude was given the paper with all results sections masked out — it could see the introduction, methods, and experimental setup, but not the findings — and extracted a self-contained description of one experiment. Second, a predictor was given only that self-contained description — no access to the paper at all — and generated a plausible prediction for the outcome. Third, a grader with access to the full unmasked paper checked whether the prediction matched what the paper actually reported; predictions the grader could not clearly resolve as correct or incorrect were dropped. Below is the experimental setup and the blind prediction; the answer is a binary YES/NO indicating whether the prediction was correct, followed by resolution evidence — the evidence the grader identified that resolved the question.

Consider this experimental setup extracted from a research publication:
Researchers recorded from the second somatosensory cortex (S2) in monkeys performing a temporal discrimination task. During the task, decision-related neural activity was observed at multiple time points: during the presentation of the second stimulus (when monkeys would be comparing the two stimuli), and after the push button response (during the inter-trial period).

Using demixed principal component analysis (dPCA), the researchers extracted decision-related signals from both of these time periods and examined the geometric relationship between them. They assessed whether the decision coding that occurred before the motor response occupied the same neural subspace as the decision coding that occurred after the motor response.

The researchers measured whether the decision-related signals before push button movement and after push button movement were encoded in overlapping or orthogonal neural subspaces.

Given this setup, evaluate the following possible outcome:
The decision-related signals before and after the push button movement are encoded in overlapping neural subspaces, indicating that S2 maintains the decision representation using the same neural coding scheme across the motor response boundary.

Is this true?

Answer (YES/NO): NO